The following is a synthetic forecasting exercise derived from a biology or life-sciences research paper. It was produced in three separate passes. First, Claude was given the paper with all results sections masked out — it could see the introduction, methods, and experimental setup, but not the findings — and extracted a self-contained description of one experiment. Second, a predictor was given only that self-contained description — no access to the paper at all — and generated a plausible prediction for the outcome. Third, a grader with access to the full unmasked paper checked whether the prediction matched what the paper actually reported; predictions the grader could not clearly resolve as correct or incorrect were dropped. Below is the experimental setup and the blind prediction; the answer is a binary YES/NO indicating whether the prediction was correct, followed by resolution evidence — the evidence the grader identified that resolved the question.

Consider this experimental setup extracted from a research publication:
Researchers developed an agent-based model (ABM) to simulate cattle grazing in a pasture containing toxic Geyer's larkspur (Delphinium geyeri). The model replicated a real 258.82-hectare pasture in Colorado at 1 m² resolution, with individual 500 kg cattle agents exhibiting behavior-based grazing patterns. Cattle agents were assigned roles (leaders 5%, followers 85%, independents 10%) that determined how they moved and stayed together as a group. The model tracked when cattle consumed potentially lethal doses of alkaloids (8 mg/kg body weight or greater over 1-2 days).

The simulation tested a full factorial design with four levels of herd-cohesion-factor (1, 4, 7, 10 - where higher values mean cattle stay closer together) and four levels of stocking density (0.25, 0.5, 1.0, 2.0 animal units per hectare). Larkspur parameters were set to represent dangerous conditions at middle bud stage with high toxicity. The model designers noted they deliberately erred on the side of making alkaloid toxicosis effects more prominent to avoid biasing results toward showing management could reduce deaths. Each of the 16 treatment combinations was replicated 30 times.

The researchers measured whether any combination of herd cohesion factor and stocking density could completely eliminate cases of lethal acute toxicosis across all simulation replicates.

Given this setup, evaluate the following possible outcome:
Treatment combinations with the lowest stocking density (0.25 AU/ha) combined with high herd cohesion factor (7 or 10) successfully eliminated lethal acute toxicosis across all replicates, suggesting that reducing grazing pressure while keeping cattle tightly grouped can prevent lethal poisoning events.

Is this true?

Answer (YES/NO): NO